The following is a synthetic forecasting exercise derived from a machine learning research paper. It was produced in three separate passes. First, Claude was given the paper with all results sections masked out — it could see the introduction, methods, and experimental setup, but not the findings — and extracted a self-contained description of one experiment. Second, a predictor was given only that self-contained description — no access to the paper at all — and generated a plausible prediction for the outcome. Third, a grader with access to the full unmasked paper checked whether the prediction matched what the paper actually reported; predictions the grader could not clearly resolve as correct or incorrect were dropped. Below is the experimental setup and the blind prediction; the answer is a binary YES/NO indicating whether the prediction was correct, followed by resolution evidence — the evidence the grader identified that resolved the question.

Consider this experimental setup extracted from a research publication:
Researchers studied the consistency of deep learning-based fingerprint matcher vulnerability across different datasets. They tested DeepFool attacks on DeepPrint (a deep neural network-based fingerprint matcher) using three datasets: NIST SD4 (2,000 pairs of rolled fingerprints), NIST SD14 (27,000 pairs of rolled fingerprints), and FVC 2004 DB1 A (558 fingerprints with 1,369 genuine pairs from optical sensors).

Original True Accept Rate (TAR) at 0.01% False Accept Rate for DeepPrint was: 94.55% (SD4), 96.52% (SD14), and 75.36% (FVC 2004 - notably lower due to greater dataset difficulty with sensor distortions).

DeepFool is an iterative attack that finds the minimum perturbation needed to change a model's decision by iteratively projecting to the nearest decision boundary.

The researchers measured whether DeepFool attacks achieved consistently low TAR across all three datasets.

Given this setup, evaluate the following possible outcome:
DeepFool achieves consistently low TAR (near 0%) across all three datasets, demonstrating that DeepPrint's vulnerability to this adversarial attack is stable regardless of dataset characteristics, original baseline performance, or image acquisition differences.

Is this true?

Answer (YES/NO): NO